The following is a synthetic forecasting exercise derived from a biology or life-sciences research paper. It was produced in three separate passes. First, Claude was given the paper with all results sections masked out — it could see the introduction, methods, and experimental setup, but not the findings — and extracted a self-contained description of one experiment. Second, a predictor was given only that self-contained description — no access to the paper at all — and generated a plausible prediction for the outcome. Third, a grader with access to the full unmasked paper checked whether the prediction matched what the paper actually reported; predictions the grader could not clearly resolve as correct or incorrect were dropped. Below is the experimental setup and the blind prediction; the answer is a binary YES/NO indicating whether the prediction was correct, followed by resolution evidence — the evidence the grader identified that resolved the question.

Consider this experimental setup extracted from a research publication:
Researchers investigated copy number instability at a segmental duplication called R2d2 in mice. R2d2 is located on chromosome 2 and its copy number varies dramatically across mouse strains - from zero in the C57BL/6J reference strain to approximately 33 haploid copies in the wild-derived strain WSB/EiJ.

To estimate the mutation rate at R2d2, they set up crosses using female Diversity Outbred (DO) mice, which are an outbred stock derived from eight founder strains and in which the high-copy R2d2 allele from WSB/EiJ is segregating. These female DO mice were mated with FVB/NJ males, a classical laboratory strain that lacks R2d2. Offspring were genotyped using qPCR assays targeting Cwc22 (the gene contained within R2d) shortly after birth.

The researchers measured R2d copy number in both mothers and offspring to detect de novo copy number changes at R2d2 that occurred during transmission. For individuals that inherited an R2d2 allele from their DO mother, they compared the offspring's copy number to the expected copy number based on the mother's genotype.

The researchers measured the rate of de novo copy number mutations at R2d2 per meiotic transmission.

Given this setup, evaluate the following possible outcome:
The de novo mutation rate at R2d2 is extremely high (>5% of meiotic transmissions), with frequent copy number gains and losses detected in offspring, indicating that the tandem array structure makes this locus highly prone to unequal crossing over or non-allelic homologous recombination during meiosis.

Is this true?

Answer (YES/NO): NO